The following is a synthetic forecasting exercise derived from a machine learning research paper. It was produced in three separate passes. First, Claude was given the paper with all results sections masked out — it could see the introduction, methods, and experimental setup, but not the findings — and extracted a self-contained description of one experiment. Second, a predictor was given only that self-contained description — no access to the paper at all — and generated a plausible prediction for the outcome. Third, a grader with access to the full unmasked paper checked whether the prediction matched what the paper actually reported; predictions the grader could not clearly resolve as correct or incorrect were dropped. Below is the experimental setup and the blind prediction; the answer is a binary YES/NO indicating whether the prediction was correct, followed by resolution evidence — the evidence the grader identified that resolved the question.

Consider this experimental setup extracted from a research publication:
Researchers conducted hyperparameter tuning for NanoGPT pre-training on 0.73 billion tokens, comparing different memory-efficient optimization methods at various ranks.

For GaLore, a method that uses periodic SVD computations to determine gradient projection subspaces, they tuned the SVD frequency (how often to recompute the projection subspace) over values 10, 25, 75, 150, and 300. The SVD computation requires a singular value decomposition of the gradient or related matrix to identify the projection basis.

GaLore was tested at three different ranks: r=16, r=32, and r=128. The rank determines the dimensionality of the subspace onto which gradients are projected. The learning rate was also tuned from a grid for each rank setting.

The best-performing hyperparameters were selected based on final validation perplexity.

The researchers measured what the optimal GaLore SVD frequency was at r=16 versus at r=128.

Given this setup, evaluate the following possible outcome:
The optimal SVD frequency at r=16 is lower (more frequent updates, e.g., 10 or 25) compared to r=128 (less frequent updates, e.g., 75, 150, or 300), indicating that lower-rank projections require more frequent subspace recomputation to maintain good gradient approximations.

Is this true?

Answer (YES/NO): NO